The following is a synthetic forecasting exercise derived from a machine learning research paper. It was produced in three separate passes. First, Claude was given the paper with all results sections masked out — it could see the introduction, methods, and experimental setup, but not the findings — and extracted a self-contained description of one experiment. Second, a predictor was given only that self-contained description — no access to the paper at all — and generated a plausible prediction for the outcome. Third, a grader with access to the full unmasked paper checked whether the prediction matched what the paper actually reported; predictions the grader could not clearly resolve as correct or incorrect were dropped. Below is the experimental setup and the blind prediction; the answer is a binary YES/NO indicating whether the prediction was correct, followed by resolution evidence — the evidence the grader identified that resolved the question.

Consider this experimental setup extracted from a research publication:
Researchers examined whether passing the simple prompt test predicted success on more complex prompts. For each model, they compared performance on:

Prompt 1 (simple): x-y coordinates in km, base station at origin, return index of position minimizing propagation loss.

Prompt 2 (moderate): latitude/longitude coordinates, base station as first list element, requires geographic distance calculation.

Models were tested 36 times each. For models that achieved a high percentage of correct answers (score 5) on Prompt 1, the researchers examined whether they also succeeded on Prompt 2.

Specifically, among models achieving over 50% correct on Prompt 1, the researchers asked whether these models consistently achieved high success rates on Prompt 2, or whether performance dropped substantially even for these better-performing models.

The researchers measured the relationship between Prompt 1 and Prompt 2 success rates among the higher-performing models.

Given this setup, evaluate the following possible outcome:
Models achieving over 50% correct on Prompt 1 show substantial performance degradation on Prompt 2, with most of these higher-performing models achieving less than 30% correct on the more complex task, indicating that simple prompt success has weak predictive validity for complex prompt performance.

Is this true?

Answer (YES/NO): NO